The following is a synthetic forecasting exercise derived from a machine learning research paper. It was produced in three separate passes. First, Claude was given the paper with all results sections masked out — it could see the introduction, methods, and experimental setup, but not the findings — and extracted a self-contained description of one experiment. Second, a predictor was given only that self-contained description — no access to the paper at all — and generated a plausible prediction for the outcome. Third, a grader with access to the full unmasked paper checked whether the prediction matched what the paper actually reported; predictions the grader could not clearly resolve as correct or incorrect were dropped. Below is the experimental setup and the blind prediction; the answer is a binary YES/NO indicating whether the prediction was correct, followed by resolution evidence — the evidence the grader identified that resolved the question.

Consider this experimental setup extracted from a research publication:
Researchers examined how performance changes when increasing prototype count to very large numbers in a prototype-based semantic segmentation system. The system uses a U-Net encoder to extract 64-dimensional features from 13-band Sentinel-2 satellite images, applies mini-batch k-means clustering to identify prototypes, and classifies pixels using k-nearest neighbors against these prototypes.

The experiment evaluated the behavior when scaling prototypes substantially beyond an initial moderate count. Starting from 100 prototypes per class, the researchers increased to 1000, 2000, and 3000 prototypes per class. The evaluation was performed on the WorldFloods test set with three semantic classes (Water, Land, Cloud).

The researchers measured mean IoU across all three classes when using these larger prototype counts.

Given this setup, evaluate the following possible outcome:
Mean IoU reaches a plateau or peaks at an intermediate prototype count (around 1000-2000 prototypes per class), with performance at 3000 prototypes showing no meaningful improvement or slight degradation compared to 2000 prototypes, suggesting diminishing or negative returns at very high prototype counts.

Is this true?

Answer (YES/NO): NO